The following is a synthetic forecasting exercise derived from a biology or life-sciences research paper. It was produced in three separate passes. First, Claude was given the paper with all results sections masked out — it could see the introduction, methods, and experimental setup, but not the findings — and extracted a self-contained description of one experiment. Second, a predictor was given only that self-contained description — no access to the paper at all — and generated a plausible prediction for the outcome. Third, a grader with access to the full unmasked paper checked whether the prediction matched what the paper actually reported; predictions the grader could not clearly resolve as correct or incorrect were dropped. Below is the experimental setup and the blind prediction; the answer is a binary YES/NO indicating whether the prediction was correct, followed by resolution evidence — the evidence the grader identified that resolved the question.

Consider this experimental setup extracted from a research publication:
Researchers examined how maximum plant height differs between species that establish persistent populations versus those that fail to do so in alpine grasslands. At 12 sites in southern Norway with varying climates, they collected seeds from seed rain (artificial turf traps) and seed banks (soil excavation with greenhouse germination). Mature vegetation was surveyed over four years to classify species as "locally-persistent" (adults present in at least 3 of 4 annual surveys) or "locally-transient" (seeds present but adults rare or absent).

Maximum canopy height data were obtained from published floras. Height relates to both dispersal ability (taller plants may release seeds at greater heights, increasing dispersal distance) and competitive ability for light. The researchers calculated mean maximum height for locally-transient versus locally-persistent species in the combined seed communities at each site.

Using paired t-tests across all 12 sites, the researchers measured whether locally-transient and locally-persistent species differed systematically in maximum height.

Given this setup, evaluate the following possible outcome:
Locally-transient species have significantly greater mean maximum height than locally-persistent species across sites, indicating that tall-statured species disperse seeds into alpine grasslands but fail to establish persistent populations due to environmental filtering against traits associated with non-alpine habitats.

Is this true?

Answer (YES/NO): NO